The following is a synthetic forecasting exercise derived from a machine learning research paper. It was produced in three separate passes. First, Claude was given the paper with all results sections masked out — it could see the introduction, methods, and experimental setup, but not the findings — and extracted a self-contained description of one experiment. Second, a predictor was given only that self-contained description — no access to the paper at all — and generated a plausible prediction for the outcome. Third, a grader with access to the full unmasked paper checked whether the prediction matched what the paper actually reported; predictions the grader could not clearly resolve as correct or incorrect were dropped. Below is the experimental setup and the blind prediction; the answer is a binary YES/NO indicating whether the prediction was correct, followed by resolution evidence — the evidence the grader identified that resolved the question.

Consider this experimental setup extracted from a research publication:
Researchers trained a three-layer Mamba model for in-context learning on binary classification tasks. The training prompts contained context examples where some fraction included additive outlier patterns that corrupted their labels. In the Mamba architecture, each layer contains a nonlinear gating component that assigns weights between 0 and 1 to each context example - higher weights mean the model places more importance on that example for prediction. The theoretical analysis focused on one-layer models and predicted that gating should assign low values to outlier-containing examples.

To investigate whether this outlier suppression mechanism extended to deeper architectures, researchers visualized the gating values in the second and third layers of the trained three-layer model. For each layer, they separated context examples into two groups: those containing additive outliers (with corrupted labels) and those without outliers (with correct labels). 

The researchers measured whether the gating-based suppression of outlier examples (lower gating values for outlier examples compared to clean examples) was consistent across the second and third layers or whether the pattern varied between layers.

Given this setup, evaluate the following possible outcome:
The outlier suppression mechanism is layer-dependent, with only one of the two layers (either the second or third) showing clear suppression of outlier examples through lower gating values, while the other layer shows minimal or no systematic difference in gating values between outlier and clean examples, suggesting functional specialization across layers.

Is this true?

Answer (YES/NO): NO